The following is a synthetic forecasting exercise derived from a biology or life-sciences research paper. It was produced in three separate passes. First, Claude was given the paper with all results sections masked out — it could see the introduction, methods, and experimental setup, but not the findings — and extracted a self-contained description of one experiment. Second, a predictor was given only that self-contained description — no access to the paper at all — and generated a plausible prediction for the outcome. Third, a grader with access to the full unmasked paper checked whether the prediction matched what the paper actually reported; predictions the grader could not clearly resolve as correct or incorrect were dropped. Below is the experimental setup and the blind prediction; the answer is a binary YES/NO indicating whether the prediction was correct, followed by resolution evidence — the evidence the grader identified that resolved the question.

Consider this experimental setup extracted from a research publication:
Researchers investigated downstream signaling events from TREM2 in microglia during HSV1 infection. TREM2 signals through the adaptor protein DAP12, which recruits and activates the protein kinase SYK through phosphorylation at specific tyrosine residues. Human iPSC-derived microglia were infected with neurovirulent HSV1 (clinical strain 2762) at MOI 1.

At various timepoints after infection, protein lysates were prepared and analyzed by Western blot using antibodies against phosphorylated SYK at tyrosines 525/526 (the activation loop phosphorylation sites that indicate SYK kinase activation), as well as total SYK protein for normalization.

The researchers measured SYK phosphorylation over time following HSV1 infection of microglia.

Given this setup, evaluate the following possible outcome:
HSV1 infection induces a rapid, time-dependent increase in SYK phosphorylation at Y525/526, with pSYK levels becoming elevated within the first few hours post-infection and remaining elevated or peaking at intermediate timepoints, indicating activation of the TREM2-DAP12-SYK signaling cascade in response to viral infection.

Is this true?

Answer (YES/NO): YES